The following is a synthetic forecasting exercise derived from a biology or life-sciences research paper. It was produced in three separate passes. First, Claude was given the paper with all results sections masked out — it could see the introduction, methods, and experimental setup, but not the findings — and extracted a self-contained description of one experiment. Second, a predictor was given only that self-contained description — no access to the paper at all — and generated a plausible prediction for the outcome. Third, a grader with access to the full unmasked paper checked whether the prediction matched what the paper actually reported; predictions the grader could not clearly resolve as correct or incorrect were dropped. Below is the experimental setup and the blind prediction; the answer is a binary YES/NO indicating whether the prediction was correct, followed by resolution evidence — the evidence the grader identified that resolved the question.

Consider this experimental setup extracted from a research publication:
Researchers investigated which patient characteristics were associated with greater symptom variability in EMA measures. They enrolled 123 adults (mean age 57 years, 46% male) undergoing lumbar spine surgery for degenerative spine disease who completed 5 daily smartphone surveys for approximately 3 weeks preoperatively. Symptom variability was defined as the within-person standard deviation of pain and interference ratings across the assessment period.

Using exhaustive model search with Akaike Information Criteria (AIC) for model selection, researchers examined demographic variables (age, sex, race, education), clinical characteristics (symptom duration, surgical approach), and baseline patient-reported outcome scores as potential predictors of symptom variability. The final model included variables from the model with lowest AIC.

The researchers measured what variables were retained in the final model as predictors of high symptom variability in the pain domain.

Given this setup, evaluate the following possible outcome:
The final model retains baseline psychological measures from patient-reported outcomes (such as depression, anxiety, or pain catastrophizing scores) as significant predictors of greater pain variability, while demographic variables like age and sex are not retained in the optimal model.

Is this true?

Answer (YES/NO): NO